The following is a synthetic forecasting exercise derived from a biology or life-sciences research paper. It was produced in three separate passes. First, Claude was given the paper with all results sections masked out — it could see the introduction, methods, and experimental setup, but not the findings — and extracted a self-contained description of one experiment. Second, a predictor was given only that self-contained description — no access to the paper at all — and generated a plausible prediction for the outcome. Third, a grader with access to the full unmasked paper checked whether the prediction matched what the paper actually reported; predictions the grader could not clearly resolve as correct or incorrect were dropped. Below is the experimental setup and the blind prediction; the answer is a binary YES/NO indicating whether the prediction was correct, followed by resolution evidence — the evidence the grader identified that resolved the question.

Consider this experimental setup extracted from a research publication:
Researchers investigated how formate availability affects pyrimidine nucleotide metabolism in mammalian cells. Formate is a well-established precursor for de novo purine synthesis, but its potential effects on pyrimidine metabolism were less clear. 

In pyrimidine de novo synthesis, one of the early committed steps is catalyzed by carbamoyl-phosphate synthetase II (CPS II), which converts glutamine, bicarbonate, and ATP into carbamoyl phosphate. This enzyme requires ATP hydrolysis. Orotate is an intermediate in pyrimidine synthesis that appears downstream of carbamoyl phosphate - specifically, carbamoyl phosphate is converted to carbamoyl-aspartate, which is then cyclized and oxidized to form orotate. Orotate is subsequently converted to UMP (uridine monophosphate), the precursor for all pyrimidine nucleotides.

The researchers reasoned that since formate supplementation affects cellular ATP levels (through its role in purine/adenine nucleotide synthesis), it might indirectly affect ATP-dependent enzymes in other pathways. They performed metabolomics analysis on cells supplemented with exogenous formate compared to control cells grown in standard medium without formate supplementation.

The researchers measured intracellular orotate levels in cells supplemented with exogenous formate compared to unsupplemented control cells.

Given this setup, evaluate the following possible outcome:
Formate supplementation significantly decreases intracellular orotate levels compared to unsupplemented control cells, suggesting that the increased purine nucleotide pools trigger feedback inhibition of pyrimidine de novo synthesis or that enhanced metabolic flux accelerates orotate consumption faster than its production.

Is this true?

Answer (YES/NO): NO